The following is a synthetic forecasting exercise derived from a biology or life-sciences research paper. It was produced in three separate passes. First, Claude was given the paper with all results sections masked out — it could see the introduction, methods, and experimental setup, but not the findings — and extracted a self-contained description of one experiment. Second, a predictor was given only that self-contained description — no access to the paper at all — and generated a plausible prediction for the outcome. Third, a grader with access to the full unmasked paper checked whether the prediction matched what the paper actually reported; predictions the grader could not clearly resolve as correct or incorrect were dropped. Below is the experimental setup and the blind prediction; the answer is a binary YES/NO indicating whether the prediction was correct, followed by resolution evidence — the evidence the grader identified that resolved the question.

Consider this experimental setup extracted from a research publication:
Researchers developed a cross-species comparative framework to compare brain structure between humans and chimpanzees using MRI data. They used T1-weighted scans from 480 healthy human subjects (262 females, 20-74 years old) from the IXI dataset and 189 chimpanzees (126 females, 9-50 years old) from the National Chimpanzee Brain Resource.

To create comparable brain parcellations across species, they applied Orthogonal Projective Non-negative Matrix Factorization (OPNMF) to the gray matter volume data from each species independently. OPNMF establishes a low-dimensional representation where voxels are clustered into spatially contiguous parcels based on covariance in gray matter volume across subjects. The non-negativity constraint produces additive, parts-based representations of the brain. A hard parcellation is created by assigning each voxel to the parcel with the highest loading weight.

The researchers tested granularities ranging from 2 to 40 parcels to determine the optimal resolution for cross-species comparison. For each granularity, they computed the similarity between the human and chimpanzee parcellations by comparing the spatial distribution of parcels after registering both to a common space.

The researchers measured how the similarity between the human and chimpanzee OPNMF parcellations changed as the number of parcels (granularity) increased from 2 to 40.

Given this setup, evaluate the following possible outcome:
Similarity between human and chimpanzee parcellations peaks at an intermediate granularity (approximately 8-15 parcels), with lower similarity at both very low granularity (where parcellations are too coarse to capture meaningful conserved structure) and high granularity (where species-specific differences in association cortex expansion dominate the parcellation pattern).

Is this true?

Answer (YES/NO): NO